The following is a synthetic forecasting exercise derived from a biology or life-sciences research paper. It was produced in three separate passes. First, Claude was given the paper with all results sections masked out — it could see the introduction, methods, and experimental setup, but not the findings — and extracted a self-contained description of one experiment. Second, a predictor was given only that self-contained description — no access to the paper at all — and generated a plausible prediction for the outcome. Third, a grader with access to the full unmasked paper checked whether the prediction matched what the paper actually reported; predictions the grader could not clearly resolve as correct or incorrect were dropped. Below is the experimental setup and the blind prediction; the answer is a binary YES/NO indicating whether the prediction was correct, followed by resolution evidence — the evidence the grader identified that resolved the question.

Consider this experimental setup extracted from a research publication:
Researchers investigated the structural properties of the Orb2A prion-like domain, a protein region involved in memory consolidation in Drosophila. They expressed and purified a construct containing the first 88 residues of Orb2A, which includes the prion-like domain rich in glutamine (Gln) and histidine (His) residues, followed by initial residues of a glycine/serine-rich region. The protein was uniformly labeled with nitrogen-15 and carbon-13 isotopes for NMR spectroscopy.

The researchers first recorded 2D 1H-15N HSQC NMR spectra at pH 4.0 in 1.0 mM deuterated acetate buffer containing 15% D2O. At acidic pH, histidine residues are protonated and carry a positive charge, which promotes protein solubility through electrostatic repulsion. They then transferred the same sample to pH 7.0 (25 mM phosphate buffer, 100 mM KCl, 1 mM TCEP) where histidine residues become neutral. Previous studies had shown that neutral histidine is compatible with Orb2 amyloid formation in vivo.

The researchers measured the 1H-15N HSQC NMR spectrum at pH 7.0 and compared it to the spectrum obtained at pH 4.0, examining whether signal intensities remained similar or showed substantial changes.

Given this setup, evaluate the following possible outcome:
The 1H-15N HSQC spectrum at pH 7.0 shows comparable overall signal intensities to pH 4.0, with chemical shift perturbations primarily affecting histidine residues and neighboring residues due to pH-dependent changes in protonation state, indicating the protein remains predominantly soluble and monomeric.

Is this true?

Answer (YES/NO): NO